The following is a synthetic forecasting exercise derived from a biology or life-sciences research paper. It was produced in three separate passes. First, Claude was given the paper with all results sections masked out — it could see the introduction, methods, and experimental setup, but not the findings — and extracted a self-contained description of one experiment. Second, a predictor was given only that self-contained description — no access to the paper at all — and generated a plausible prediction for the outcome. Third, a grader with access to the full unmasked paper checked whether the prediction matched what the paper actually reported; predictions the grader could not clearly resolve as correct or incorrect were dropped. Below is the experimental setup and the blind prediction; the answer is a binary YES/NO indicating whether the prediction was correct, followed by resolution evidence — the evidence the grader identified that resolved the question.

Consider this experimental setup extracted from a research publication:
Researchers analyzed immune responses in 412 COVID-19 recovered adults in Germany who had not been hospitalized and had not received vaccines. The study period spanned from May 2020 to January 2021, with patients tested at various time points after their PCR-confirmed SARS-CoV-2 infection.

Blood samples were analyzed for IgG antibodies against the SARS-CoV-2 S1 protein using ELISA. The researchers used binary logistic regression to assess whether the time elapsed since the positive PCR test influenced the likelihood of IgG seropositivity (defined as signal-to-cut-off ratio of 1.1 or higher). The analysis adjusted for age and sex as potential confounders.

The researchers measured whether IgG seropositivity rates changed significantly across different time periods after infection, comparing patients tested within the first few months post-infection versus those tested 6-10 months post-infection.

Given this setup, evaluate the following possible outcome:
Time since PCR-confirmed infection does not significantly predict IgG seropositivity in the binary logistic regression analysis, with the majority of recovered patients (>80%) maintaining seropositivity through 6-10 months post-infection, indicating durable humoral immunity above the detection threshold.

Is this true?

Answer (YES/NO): NO